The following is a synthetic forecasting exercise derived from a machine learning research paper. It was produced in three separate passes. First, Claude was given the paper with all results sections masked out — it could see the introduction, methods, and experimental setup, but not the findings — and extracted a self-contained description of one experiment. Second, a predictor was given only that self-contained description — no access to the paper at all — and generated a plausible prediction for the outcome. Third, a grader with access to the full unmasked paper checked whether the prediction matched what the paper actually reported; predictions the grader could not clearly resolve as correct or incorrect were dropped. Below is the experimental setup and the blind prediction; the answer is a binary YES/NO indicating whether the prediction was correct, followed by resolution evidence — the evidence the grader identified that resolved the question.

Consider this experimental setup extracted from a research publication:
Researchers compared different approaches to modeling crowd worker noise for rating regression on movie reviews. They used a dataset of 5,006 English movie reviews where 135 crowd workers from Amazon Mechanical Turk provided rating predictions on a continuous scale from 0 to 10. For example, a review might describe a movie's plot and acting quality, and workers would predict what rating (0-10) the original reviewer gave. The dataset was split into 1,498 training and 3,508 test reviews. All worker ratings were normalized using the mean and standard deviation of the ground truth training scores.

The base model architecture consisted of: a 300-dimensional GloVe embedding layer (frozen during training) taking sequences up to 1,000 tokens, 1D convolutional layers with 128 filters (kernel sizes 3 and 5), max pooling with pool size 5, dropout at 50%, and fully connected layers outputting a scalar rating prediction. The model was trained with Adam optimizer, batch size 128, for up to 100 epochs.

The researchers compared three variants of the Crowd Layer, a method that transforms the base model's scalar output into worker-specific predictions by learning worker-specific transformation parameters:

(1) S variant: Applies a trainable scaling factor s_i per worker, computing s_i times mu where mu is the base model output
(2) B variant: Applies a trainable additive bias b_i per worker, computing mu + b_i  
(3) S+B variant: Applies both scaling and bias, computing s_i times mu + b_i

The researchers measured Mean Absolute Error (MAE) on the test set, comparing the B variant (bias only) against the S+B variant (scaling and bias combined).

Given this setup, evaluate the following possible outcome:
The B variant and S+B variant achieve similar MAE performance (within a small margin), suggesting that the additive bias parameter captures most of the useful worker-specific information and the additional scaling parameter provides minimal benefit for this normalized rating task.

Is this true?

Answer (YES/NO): YES